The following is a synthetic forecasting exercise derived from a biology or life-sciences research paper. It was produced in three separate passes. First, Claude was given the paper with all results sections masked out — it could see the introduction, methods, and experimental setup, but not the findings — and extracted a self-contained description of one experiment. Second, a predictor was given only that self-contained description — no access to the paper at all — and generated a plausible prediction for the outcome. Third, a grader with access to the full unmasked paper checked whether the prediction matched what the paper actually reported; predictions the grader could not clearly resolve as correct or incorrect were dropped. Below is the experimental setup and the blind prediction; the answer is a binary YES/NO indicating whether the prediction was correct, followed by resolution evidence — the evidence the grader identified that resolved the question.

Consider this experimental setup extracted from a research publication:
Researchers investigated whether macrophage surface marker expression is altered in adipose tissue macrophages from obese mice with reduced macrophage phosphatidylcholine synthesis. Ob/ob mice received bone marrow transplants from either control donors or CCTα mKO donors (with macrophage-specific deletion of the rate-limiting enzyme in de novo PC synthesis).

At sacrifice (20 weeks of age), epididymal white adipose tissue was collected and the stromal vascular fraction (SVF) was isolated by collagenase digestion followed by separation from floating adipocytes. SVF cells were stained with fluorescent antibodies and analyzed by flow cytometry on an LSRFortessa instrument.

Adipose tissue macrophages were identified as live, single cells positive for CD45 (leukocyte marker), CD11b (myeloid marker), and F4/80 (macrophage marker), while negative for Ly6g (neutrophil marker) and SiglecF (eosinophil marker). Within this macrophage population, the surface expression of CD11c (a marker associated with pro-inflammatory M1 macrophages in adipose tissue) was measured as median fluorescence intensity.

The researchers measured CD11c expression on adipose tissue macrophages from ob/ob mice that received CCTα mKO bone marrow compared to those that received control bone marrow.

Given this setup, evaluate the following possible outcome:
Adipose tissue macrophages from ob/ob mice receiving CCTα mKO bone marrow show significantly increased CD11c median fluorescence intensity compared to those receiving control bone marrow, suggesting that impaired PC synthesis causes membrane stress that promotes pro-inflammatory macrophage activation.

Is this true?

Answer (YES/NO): NO